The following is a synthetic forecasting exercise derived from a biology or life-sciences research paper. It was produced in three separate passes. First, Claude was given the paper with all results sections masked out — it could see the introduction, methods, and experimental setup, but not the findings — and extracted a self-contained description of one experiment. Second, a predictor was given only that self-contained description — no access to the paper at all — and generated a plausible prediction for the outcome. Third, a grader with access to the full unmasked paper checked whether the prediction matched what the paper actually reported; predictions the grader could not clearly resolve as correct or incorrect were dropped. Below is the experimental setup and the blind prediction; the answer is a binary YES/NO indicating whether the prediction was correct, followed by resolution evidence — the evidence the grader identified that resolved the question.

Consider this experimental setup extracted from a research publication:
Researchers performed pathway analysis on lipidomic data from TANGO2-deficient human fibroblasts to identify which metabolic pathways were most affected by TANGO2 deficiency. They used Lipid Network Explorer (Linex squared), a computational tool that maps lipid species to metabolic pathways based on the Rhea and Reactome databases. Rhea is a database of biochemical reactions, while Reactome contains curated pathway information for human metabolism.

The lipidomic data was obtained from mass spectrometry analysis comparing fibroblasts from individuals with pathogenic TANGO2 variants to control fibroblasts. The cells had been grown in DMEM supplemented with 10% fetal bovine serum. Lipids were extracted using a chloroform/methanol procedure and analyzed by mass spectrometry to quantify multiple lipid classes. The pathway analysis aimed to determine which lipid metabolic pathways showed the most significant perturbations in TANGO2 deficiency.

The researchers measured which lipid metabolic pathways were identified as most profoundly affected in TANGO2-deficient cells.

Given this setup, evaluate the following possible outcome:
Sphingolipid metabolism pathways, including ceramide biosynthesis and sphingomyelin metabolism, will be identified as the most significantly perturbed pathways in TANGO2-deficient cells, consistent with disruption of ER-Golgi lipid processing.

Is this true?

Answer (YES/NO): NO